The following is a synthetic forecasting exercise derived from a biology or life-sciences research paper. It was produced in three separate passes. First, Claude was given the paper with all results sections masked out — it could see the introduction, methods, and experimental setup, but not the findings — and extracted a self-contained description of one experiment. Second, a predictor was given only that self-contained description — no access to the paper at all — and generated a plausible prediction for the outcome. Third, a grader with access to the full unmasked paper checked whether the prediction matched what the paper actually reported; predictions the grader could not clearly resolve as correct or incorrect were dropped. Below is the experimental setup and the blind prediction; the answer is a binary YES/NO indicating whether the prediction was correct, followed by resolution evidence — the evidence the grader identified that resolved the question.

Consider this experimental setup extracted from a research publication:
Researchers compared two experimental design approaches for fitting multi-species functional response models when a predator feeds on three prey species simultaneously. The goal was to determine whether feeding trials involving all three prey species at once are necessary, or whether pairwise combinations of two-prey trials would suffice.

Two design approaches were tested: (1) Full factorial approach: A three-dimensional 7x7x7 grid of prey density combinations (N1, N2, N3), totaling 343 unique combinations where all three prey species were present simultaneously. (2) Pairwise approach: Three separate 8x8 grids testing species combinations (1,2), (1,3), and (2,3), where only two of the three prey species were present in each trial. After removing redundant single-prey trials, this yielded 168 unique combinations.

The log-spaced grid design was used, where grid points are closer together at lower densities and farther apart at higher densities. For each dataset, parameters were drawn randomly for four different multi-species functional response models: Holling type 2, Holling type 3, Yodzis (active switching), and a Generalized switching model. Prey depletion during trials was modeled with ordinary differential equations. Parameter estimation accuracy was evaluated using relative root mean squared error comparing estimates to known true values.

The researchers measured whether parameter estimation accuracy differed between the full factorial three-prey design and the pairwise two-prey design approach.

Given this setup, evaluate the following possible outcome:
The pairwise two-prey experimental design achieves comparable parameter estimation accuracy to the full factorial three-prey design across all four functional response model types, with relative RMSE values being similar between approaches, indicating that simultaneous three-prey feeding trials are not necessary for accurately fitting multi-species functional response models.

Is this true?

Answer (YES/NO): NO